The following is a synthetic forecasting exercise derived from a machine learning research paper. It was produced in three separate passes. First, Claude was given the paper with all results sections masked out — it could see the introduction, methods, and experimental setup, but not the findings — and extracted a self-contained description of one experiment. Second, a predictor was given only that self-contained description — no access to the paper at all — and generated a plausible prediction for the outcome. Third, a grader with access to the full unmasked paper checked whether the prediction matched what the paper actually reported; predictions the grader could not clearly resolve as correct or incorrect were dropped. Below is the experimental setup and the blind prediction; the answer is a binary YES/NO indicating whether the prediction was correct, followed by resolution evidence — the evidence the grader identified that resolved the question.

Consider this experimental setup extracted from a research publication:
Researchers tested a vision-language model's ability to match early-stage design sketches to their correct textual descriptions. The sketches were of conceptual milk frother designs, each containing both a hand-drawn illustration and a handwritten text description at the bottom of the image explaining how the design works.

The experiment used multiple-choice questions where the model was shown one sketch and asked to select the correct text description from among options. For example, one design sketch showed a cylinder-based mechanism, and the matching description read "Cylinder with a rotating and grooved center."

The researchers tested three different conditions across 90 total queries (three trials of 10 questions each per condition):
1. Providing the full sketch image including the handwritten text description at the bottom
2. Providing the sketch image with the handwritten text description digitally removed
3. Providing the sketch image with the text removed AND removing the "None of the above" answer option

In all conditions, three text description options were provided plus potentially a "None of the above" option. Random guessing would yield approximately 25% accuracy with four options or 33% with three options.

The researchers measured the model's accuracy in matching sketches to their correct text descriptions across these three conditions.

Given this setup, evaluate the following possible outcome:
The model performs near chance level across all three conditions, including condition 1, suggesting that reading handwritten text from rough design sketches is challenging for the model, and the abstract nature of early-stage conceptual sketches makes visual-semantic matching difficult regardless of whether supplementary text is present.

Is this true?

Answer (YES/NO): NO